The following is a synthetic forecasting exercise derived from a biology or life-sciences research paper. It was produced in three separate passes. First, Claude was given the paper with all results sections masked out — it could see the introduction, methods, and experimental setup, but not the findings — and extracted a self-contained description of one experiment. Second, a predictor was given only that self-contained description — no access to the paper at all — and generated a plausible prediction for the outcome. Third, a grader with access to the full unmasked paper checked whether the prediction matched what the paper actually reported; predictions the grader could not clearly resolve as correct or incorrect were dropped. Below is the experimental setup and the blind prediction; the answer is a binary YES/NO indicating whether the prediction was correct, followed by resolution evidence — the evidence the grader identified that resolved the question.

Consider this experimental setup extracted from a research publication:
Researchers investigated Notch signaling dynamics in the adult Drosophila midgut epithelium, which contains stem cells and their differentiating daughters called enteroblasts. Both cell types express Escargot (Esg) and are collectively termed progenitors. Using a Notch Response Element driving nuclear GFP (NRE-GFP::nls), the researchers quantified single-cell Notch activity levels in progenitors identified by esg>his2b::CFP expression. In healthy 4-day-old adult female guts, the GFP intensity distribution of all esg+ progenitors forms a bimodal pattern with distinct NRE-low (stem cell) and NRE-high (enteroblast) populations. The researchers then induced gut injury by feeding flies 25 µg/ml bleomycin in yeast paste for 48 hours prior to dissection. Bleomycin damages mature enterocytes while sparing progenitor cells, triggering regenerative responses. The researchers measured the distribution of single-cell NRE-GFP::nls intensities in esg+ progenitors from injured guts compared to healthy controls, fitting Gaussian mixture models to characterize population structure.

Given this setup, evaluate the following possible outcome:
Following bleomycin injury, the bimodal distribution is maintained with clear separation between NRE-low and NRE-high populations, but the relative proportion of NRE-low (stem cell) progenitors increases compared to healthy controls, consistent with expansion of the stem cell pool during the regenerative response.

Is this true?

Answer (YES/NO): NO